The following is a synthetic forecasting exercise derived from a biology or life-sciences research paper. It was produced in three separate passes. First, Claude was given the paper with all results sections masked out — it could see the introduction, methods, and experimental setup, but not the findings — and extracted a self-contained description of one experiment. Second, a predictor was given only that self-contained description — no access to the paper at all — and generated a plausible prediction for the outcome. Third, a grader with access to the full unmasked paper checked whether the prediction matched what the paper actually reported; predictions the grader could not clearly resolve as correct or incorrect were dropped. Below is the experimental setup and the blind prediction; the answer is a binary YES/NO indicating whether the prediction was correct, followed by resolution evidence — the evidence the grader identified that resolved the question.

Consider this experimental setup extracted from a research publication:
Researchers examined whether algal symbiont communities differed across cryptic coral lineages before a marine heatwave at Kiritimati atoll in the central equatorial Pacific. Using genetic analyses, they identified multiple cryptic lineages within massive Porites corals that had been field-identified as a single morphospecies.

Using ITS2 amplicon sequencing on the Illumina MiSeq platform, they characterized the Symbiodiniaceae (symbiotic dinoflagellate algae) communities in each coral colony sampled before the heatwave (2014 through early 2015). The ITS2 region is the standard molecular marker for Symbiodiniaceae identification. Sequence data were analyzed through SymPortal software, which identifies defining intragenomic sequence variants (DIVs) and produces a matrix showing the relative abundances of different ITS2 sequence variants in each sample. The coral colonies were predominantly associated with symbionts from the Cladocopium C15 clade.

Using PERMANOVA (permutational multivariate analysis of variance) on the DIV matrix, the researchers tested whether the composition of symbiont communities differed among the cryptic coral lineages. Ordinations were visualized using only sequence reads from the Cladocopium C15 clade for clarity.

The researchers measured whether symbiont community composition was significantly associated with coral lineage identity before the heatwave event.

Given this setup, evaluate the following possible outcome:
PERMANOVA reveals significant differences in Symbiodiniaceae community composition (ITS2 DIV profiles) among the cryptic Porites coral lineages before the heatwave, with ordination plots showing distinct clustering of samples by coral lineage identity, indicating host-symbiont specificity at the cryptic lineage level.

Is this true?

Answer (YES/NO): YES